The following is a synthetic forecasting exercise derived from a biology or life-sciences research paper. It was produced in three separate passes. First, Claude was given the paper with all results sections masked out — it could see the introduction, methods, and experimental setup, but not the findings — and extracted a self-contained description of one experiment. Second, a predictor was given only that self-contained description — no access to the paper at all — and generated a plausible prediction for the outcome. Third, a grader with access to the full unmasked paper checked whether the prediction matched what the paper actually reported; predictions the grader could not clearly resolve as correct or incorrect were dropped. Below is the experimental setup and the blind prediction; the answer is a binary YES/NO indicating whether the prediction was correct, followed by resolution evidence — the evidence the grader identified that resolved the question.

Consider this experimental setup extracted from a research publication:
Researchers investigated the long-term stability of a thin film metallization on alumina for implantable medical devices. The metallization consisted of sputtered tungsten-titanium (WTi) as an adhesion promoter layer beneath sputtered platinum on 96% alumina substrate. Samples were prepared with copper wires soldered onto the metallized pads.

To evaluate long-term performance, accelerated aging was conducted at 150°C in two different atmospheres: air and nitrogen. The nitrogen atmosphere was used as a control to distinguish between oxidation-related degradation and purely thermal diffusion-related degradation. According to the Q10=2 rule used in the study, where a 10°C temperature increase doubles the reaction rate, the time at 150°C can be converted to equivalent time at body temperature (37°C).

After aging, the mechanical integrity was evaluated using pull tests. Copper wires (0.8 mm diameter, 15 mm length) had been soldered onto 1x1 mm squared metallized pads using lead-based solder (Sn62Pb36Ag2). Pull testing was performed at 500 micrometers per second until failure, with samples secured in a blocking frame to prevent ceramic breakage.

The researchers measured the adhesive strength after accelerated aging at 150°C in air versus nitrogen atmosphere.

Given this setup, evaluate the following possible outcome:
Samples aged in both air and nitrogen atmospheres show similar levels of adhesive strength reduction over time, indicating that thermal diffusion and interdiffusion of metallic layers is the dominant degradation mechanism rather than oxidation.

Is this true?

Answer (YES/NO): YES